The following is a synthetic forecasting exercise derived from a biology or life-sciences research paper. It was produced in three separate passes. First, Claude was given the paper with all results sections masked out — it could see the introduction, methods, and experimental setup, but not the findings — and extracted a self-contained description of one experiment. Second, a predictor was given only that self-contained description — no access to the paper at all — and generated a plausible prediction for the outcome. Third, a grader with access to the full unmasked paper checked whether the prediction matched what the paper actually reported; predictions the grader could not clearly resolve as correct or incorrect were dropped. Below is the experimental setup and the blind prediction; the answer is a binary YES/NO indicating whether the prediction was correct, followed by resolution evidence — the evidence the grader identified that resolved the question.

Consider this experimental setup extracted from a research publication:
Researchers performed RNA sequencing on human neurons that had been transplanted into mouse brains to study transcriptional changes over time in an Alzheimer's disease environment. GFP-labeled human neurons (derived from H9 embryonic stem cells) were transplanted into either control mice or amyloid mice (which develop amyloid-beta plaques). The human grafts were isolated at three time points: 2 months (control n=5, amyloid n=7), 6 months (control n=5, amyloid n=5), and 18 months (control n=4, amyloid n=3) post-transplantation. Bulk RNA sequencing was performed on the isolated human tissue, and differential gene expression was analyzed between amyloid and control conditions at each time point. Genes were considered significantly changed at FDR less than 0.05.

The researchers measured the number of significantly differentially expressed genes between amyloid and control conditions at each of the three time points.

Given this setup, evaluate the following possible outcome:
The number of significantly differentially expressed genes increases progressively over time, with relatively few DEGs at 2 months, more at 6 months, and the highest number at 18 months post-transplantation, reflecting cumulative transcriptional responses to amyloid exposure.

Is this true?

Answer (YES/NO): NO